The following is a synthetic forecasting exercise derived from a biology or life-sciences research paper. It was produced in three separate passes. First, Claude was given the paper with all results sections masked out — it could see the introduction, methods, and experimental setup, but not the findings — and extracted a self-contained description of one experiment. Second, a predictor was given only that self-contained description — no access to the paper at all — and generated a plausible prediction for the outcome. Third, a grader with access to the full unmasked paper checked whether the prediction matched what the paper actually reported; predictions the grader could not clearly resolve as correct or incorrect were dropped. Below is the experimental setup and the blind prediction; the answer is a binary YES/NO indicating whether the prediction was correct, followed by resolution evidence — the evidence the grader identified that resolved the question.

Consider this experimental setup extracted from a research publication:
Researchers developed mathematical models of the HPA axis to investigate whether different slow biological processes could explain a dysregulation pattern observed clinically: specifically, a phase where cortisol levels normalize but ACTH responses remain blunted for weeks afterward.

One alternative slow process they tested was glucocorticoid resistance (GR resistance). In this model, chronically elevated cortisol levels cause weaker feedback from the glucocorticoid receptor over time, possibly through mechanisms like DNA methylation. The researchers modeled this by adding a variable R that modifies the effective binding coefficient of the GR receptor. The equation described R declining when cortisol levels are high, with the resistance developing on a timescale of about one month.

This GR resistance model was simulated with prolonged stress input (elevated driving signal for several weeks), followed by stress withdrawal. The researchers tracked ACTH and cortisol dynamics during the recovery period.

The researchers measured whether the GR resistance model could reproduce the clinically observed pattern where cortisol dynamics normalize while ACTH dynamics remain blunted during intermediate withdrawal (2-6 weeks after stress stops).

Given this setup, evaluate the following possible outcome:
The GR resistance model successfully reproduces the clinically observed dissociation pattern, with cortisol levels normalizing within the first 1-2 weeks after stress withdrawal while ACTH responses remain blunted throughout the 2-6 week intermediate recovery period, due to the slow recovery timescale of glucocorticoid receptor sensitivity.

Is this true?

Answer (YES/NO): NO